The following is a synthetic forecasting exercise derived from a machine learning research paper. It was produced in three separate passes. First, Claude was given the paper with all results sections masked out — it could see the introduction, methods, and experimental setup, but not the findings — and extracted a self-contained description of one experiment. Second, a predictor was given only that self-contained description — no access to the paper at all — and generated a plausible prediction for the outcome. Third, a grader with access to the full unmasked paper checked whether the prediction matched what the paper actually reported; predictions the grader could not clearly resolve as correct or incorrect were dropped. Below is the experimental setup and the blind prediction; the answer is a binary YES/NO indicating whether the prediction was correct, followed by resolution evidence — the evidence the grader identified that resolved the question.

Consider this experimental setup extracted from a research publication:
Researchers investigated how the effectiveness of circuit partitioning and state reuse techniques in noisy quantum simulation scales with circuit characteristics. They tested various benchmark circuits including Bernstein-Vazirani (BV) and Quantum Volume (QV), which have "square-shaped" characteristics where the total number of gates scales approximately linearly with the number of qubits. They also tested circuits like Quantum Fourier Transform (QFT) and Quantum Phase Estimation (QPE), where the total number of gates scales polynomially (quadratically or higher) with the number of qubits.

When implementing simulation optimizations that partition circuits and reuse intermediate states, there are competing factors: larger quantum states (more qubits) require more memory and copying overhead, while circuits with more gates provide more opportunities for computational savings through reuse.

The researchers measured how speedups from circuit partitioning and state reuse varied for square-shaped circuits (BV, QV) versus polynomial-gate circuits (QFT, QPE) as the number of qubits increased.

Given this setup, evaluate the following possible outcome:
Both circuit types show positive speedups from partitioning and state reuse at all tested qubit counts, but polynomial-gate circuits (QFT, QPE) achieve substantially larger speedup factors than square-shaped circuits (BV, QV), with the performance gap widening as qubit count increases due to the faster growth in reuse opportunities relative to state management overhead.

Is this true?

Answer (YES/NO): YES